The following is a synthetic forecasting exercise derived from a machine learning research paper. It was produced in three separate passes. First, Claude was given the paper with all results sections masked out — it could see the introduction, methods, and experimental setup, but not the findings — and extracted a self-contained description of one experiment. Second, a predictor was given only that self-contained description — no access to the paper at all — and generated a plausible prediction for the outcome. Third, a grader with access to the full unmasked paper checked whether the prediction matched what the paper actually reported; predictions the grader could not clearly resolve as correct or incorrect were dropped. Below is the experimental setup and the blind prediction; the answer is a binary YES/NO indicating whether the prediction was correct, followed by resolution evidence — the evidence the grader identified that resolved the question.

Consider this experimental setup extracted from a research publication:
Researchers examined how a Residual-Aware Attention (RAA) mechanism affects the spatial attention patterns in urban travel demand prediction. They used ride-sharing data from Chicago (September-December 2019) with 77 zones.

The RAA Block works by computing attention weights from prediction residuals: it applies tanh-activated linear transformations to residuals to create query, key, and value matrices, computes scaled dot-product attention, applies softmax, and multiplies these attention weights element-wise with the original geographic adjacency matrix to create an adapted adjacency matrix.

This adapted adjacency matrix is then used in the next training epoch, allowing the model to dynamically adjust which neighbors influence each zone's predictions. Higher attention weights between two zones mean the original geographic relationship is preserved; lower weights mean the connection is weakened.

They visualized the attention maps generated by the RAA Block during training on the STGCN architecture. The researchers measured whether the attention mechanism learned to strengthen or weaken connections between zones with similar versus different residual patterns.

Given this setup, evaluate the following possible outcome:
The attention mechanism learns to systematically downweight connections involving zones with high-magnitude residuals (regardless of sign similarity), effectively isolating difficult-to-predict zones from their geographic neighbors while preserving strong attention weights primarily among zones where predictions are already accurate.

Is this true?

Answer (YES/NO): NO